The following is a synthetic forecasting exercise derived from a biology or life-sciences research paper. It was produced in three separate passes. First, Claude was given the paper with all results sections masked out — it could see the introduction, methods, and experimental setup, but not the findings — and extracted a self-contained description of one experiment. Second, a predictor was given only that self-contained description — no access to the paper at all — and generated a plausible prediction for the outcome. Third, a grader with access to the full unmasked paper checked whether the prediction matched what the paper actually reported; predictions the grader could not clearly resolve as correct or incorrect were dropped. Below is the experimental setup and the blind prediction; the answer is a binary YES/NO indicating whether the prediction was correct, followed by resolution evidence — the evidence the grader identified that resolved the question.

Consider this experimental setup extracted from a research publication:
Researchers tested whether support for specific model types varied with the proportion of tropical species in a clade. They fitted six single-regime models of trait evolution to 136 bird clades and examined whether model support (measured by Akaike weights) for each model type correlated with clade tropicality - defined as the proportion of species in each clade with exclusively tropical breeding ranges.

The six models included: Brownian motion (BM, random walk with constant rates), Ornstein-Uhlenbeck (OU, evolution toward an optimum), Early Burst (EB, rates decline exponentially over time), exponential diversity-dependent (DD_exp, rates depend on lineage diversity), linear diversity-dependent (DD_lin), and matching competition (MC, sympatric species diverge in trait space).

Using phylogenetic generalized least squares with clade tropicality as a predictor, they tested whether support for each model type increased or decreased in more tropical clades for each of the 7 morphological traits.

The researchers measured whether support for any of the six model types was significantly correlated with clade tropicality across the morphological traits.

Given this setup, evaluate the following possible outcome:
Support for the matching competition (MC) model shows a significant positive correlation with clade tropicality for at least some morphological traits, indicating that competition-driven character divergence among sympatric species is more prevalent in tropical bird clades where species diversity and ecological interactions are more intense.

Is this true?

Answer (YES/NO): NO